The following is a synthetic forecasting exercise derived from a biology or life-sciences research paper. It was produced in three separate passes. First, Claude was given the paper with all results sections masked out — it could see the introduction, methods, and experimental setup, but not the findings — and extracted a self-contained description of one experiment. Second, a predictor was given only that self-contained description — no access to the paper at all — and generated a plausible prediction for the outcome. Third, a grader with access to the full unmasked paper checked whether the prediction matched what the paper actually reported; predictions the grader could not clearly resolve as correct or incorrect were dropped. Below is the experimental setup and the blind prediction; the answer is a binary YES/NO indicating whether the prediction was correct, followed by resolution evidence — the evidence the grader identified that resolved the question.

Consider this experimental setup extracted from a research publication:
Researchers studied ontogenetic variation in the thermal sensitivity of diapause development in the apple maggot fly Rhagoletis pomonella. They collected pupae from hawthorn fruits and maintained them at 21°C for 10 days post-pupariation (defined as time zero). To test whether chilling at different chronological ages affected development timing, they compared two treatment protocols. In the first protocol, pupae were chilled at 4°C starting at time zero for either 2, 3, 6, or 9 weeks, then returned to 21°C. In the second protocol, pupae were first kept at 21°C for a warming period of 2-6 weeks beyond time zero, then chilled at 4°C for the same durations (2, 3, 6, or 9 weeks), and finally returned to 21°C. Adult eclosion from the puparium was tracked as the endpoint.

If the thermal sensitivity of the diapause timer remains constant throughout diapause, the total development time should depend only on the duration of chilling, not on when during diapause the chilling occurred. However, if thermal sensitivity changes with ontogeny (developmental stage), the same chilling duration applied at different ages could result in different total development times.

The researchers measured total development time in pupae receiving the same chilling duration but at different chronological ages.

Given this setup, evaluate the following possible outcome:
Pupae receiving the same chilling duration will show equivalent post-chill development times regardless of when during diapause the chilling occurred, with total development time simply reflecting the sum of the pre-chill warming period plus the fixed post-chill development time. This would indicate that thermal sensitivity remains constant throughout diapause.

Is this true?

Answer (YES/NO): NO